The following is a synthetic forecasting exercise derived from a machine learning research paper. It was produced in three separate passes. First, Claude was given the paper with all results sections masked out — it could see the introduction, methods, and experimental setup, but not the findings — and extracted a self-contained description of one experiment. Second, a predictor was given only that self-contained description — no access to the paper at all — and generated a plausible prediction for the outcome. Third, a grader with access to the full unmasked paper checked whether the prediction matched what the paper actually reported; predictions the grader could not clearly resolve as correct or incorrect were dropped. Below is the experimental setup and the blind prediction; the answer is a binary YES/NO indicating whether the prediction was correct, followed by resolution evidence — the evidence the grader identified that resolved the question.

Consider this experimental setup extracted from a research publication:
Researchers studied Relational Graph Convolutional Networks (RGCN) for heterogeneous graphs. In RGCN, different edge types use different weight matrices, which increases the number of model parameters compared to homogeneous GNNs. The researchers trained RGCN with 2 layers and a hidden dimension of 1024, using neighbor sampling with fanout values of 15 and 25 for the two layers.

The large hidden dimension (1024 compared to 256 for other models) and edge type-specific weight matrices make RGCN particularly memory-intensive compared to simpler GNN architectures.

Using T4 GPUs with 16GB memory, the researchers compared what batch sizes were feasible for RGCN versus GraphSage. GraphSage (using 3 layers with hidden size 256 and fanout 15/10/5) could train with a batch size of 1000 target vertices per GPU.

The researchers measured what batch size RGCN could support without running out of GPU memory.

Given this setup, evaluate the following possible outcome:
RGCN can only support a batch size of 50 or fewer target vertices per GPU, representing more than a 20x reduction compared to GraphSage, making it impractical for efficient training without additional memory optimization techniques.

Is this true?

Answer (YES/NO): NO